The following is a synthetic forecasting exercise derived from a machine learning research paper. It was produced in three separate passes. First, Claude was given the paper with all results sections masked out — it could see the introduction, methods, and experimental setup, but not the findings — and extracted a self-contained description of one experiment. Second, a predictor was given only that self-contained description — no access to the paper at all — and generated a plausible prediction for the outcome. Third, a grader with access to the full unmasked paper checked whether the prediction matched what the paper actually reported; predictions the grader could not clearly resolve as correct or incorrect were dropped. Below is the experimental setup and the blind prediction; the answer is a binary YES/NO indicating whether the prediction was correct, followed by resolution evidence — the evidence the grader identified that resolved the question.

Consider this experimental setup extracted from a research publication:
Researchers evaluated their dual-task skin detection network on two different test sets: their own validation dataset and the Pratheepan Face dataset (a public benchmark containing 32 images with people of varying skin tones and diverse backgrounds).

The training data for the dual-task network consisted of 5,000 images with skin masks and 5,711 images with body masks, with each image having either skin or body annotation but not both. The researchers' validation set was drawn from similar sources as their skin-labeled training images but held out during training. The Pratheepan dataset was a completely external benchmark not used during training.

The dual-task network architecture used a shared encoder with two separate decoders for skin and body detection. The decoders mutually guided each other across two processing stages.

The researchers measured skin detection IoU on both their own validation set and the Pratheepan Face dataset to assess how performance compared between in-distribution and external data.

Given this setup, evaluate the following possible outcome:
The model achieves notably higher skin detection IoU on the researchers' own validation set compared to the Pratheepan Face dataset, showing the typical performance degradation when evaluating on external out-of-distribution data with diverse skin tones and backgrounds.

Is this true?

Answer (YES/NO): NO